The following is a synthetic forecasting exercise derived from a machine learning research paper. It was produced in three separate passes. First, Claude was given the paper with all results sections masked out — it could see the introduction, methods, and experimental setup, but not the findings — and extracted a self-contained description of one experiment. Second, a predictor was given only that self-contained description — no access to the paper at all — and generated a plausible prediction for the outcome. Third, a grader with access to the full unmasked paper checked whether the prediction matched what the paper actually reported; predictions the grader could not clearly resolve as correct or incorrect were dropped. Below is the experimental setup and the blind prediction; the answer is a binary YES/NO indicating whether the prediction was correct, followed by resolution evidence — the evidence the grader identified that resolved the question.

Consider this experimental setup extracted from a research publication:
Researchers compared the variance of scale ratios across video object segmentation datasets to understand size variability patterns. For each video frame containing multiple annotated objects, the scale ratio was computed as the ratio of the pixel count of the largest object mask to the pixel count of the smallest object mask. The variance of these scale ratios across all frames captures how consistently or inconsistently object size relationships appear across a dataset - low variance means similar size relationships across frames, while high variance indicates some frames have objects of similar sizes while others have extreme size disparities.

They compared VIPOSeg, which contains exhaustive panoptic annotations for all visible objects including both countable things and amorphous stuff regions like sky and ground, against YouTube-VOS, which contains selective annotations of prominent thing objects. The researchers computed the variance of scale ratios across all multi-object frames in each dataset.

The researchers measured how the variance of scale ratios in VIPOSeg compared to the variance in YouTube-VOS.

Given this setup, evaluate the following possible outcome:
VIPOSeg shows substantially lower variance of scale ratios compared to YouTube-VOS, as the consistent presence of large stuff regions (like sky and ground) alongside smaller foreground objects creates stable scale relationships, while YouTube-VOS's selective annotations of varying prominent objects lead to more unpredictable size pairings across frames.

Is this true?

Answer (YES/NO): NO